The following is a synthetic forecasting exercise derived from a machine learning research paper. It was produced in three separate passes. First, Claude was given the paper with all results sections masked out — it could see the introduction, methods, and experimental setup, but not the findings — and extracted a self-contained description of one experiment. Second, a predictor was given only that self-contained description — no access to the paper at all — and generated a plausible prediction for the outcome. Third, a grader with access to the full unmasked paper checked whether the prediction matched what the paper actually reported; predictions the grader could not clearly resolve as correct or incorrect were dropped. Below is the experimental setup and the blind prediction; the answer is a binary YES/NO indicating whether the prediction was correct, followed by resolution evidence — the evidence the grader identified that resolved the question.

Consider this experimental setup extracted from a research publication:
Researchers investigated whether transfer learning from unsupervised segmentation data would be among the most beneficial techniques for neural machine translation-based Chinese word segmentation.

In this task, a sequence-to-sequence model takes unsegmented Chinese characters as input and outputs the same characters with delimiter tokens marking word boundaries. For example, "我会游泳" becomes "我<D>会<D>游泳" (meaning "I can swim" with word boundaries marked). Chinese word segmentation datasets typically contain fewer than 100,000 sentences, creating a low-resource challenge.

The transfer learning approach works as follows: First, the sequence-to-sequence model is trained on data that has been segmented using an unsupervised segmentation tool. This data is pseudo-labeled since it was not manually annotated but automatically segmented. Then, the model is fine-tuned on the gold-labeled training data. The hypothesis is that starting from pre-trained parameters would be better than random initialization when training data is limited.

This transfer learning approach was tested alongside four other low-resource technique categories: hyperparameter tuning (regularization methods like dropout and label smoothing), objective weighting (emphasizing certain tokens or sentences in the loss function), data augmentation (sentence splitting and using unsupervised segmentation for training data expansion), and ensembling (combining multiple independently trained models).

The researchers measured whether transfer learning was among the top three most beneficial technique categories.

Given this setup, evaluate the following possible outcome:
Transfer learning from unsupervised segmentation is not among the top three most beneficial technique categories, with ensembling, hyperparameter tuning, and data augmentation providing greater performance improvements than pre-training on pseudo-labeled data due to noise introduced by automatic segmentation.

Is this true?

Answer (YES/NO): NO